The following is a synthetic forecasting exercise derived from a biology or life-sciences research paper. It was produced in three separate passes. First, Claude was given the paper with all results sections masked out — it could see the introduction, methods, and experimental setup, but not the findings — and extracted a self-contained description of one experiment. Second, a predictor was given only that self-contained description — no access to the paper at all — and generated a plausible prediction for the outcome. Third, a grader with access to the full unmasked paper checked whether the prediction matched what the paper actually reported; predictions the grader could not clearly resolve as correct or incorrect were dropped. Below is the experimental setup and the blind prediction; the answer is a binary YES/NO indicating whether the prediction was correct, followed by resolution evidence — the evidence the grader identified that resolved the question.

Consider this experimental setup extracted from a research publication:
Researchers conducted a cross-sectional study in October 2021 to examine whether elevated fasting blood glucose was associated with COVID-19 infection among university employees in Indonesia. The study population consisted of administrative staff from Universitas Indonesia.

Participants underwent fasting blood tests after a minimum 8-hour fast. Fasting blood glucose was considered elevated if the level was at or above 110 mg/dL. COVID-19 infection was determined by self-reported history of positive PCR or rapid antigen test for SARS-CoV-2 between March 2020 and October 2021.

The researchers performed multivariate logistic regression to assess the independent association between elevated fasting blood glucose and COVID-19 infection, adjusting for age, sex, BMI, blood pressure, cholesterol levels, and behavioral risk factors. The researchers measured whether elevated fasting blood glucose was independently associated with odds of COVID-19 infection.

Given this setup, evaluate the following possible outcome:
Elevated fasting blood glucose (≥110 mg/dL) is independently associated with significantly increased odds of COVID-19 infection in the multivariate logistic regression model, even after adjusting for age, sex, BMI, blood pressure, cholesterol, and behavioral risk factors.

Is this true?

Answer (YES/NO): NO